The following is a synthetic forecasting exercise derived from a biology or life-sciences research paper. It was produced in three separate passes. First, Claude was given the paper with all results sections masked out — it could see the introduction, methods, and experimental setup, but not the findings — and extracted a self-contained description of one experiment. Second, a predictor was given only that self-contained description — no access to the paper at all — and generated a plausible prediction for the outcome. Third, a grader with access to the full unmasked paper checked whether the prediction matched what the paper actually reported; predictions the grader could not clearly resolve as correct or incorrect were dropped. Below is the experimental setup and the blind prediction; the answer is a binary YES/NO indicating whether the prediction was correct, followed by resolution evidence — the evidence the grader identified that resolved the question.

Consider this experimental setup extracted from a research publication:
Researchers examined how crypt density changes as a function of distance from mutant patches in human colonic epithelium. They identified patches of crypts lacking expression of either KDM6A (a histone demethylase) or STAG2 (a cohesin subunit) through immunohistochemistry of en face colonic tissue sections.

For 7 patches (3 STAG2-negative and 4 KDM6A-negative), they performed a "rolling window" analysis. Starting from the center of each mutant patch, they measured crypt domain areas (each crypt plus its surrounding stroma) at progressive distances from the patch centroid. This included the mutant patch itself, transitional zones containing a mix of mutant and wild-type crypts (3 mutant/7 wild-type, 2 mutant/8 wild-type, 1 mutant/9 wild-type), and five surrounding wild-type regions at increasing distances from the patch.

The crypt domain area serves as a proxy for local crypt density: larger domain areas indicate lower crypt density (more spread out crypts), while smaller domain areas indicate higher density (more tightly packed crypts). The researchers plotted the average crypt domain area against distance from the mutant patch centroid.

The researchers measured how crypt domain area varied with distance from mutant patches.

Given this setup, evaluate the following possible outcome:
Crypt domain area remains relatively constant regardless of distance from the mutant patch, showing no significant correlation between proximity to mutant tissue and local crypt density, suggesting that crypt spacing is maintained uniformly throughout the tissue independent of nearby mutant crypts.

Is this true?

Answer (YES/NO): NO